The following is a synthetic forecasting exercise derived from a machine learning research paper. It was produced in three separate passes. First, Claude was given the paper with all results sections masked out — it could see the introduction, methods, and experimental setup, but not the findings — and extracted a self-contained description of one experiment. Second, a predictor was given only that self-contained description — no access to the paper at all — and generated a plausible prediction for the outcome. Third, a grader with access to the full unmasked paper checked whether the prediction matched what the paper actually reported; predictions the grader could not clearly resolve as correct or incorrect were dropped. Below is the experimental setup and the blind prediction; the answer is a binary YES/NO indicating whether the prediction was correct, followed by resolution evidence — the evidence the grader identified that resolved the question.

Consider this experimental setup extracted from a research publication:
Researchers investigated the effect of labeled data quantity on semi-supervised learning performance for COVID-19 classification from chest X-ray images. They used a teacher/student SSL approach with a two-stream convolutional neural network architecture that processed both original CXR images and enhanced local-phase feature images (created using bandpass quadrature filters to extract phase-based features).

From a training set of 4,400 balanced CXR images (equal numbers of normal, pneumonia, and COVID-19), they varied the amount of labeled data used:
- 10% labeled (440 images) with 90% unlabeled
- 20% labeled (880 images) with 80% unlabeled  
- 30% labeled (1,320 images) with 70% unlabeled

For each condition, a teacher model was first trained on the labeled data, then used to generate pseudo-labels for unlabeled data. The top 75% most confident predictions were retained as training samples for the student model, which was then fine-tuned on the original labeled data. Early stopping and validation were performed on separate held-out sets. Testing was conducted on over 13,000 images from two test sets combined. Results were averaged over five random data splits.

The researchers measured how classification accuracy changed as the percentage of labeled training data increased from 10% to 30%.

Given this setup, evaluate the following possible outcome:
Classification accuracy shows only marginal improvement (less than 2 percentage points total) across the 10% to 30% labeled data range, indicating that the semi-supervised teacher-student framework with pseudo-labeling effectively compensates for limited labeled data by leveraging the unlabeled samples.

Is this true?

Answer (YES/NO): NO